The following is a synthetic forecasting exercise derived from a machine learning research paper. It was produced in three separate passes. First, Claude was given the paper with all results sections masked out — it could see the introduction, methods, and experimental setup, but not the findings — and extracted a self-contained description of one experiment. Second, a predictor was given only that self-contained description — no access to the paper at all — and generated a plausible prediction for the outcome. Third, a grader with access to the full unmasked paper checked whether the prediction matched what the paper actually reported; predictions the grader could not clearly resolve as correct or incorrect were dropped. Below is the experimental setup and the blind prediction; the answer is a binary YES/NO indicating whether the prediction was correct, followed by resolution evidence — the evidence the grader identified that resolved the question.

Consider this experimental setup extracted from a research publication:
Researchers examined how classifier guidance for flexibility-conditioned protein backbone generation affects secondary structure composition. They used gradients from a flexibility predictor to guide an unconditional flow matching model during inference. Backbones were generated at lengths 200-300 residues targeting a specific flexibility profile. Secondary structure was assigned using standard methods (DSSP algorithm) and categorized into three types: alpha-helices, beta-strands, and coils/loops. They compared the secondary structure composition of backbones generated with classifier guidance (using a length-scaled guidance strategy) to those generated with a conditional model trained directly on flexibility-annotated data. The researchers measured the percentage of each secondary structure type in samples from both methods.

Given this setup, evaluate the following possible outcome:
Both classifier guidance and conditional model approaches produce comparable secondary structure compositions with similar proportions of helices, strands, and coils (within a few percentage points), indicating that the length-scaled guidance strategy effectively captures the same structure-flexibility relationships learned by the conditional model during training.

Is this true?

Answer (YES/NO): NO